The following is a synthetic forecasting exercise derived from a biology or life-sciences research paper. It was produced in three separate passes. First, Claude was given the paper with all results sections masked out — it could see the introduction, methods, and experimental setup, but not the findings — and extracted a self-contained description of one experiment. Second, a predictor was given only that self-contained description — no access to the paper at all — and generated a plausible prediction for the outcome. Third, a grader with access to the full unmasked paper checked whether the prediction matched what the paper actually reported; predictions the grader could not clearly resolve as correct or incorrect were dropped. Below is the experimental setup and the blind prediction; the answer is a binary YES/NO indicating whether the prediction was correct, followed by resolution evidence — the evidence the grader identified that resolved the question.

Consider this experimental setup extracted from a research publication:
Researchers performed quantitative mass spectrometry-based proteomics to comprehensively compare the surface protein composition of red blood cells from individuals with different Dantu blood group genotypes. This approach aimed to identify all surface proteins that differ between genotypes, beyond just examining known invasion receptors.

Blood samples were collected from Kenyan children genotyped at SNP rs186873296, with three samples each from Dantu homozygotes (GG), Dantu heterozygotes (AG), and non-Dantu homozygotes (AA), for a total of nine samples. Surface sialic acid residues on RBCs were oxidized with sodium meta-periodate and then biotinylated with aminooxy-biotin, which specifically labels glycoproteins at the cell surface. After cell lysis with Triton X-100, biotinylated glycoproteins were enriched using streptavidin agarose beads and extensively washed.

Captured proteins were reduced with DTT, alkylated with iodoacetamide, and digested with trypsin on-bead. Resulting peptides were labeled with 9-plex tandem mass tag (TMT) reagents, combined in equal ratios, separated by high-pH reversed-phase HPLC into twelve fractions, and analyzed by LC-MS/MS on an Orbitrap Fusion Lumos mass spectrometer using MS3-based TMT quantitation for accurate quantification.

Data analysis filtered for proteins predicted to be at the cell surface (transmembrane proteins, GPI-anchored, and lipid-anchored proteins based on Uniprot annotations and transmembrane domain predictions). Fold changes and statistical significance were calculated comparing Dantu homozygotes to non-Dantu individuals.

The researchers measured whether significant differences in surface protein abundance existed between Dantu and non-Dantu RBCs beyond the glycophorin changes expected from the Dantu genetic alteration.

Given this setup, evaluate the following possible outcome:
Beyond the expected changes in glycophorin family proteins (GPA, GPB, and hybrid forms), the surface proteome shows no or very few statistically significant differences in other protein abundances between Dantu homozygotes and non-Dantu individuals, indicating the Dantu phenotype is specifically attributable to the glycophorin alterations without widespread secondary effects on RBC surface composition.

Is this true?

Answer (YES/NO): NO